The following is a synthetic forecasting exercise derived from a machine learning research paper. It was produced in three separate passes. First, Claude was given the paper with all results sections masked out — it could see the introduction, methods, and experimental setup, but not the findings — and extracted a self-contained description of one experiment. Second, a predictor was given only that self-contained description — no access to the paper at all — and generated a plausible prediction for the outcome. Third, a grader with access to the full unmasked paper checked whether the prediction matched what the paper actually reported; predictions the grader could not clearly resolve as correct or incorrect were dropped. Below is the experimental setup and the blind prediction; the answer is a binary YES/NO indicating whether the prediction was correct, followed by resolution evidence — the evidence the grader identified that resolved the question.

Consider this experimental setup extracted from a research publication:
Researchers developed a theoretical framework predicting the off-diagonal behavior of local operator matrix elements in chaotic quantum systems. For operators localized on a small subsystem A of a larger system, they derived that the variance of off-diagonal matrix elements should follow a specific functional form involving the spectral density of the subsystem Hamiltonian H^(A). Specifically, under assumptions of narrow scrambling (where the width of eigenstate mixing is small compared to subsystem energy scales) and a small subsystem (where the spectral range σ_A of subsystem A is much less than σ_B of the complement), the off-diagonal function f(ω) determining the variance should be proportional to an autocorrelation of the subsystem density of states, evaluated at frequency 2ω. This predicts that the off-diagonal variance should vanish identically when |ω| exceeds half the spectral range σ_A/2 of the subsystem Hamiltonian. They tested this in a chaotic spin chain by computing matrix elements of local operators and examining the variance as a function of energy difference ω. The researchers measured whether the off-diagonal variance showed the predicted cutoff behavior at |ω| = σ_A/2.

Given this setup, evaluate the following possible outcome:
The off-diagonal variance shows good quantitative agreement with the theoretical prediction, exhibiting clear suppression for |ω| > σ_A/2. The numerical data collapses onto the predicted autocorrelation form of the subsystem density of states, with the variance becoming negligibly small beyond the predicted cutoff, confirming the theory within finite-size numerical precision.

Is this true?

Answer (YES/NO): NO